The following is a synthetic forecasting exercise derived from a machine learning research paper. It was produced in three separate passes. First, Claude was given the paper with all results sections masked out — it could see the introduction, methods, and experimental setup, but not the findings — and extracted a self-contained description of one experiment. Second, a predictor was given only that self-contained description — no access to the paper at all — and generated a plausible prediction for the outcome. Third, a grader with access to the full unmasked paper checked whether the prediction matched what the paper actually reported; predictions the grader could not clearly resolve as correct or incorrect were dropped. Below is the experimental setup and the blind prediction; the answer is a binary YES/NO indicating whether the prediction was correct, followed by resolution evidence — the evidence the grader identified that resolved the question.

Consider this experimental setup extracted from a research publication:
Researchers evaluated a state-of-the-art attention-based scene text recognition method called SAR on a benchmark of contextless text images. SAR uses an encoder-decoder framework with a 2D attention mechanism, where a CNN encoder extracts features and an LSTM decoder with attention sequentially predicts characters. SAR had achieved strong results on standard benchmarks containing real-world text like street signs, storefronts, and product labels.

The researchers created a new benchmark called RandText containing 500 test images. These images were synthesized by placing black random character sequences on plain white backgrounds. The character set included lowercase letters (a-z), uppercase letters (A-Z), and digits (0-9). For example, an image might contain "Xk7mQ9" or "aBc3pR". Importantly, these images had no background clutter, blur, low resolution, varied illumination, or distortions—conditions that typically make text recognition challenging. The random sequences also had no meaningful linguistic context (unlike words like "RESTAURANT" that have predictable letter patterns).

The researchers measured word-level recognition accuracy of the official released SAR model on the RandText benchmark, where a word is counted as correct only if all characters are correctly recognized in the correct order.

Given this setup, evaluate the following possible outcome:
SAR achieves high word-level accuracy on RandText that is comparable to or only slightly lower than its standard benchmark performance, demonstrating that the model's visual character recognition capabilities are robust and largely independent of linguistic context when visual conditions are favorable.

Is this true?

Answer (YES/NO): NO